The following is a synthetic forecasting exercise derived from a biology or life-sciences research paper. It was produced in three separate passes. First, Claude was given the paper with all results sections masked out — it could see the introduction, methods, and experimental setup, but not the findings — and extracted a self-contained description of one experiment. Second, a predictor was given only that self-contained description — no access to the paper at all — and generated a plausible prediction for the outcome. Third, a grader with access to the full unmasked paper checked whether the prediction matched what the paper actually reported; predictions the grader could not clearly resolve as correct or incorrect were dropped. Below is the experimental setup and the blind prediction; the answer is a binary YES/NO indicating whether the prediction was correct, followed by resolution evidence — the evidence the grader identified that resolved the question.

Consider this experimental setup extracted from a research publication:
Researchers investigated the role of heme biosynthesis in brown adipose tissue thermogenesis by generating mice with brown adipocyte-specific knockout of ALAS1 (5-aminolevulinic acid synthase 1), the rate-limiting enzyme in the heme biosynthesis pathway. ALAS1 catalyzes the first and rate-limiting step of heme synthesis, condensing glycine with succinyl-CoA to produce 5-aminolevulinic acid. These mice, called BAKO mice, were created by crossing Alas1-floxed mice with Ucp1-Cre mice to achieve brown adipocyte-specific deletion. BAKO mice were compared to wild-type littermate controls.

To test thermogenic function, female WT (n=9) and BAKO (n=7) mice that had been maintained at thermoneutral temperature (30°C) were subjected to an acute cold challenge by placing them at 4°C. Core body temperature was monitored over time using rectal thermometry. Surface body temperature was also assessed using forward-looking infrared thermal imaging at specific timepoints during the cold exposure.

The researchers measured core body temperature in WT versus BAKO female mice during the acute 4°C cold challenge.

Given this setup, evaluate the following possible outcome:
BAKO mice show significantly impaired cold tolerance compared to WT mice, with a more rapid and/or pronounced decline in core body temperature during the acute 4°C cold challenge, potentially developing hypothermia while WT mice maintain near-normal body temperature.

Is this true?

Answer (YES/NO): YES